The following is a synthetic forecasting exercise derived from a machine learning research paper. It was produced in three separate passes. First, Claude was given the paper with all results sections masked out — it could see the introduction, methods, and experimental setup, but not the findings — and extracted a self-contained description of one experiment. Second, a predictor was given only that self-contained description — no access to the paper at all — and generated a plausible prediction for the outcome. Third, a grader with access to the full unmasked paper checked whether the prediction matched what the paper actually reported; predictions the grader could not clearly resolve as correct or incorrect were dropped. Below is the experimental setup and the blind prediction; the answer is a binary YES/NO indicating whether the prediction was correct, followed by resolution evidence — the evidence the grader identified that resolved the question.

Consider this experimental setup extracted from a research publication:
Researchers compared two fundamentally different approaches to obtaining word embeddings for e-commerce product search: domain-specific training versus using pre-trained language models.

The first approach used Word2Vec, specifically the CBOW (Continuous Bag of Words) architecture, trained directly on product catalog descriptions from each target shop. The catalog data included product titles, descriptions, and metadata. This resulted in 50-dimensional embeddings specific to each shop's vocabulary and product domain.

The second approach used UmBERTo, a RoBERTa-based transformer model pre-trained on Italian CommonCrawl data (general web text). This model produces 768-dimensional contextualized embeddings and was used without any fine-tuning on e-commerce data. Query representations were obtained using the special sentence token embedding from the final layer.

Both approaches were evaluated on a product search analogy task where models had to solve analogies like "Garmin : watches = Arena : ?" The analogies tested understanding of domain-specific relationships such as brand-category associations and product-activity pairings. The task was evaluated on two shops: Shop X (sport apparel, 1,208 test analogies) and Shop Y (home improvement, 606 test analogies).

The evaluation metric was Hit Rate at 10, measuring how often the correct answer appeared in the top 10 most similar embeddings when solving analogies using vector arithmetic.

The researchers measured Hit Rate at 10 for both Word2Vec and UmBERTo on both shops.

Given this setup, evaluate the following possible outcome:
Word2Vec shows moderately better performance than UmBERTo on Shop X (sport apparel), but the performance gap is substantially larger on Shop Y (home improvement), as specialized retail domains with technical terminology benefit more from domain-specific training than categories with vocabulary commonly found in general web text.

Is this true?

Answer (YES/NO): NO